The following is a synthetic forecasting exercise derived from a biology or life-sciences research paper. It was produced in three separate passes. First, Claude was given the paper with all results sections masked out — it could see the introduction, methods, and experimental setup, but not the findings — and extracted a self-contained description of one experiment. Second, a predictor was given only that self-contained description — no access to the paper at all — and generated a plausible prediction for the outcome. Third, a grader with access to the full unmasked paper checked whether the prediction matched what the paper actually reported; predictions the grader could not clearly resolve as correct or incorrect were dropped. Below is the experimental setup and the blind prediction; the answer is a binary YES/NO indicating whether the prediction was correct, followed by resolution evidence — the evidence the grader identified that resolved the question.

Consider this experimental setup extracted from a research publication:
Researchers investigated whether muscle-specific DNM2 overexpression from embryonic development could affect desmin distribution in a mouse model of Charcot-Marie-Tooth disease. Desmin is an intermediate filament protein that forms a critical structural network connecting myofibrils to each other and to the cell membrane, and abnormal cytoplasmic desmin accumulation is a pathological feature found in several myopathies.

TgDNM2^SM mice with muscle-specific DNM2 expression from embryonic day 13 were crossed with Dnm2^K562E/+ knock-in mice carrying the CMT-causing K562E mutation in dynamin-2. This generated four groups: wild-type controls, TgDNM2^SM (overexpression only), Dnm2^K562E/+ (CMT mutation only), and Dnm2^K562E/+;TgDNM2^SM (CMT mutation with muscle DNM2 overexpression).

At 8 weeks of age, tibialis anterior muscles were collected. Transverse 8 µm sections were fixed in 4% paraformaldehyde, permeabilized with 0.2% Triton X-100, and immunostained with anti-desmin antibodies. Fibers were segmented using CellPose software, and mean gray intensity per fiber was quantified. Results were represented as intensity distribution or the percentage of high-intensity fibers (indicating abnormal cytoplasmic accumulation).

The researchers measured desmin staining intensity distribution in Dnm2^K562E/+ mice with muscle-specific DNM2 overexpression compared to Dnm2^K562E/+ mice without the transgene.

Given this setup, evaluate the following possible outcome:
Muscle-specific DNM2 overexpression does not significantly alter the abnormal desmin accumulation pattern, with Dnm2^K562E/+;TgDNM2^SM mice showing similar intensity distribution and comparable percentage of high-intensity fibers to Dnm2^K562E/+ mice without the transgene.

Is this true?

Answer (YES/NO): YES